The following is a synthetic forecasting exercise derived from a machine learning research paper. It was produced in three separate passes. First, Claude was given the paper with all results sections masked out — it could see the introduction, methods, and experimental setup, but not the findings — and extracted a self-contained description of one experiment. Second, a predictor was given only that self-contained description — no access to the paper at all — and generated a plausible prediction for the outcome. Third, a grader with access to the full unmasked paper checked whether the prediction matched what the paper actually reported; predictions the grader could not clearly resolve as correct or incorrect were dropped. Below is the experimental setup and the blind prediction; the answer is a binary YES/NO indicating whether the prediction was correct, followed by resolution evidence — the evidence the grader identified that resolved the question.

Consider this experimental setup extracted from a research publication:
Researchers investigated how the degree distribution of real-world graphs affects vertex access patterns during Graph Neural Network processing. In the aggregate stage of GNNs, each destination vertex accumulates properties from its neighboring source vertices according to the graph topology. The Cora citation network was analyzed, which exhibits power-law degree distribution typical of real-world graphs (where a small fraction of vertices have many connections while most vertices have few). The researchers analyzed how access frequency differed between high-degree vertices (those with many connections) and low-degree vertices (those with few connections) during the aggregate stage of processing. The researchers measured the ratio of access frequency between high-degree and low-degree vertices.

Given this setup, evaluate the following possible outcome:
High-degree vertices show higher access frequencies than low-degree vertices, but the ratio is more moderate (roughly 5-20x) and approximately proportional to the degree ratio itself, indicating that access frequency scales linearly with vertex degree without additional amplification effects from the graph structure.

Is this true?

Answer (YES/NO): NO